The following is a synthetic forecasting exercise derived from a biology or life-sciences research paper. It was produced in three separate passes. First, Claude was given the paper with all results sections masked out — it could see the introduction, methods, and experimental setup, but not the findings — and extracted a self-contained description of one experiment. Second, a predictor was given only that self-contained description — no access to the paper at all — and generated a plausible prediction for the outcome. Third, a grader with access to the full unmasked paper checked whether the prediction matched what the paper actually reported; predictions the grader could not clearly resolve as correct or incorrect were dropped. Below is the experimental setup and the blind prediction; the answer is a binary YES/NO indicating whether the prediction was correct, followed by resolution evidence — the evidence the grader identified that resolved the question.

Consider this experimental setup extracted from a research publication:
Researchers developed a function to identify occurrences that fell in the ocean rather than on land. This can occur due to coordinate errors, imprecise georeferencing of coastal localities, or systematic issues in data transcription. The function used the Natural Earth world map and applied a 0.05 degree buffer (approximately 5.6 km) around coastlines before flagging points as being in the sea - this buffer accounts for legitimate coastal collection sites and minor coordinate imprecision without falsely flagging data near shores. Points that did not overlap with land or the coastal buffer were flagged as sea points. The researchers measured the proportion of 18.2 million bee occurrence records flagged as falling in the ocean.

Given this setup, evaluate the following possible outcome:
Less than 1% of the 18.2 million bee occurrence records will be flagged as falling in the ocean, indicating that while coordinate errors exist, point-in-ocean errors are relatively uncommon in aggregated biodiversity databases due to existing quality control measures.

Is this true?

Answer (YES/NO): NO